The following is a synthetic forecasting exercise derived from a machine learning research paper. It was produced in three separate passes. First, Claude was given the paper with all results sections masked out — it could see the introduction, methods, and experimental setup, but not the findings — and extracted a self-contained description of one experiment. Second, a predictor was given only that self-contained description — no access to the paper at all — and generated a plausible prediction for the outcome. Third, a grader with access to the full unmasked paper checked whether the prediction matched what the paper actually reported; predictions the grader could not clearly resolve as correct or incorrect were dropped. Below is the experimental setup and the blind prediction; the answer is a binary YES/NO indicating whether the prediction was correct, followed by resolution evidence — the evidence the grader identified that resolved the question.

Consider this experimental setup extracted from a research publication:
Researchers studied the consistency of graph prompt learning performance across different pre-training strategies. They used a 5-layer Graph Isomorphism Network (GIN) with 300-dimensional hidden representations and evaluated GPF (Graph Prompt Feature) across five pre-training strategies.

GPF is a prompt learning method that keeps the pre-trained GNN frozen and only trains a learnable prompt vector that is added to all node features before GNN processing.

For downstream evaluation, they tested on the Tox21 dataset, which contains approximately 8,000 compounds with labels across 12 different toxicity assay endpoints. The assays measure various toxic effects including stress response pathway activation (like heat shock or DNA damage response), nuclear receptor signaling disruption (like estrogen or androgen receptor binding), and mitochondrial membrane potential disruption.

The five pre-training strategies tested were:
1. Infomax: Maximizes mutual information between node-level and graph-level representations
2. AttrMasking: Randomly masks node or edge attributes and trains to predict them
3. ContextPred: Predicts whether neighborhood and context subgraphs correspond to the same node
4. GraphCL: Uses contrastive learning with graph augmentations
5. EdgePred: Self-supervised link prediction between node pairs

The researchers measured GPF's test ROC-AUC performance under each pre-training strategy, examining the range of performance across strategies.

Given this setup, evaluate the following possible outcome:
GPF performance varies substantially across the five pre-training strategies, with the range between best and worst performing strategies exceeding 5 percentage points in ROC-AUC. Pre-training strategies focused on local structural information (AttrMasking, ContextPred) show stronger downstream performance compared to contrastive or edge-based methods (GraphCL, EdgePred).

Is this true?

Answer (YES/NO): NO